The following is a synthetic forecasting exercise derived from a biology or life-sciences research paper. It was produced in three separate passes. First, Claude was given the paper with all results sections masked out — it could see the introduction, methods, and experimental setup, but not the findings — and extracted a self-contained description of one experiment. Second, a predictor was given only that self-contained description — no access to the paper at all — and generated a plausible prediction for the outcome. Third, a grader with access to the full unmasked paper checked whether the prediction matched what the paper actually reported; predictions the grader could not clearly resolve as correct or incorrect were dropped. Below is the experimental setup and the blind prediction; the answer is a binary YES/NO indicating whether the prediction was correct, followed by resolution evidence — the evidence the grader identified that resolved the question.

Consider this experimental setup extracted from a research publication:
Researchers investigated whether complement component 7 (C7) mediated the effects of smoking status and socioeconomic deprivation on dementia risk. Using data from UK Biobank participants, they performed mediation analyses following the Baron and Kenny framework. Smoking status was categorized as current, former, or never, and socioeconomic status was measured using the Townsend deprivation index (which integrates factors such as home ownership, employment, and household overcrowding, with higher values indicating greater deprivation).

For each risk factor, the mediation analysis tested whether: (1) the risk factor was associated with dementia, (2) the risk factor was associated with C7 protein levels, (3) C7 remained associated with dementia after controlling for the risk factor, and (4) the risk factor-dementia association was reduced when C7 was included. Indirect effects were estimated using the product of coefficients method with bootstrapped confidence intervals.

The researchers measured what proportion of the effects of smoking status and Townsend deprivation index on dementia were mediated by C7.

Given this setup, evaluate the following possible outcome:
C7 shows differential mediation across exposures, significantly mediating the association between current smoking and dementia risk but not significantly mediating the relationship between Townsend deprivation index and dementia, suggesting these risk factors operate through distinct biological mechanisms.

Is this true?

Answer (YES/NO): NO